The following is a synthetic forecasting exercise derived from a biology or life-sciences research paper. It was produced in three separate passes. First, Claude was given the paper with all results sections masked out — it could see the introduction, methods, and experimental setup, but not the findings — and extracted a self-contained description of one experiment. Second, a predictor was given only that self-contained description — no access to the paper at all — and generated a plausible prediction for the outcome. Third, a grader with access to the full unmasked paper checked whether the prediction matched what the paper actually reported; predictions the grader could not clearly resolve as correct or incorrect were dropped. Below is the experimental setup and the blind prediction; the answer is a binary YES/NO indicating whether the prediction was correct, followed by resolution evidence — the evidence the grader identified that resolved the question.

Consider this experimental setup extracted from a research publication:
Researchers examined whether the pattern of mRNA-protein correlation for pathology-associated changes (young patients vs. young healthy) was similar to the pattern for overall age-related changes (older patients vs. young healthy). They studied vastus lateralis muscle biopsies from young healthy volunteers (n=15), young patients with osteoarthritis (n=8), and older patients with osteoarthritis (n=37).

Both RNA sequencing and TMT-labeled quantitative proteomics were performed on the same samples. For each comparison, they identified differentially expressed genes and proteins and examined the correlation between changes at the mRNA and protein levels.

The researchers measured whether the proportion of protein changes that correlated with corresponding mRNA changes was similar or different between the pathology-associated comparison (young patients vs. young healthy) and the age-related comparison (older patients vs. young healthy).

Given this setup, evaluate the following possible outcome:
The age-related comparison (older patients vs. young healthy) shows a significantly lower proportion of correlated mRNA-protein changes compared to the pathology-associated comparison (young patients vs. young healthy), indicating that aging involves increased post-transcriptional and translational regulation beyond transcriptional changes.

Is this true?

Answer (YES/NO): NO